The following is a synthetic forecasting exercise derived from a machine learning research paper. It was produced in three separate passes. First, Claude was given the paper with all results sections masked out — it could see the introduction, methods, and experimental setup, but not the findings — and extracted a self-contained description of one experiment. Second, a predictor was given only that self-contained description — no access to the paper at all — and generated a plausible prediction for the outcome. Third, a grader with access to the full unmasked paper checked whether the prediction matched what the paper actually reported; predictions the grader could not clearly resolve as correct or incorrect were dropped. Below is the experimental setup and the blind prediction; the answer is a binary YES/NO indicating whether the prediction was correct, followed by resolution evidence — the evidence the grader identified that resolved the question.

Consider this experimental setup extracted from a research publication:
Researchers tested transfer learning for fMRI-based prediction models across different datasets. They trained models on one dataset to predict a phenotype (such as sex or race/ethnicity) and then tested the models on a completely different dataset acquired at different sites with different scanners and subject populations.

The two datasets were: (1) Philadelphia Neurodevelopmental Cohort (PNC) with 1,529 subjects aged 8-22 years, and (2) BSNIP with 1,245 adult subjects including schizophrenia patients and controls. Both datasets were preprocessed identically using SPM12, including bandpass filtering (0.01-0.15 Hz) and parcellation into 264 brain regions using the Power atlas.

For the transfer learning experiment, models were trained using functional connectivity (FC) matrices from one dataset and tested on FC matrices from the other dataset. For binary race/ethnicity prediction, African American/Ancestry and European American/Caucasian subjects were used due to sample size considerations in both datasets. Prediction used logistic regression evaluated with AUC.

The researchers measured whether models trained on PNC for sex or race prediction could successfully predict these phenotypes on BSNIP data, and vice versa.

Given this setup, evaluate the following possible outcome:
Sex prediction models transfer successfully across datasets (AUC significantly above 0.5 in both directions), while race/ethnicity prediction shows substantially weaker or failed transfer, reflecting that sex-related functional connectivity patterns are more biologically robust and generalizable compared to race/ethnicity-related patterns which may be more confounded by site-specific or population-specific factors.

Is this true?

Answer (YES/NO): NO